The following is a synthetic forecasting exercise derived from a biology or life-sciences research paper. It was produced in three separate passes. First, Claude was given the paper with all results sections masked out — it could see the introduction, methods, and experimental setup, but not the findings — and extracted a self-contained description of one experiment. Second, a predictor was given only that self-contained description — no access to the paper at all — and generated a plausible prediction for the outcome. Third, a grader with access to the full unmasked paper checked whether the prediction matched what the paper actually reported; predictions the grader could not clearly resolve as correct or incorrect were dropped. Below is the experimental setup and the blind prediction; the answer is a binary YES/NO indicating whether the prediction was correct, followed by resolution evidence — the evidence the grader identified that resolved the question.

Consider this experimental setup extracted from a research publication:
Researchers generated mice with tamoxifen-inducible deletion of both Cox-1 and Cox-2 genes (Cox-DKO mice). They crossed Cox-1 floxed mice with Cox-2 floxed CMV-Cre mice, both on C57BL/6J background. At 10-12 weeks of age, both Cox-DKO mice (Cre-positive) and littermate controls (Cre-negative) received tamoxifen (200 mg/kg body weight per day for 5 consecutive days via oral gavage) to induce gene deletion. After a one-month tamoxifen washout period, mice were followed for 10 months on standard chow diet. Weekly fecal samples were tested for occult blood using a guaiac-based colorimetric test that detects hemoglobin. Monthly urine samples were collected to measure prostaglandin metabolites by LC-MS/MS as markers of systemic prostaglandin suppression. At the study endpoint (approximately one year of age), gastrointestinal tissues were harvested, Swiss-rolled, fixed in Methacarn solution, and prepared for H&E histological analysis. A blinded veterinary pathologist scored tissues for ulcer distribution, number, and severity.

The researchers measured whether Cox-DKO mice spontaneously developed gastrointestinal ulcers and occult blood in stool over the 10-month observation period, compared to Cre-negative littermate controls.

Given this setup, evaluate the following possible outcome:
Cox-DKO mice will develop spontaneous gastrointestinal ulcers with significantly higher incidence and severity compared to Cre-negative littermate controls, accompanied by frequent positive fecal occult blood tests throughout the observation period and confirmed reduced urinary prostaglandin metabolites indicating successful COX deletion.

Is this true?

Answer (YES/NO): NO